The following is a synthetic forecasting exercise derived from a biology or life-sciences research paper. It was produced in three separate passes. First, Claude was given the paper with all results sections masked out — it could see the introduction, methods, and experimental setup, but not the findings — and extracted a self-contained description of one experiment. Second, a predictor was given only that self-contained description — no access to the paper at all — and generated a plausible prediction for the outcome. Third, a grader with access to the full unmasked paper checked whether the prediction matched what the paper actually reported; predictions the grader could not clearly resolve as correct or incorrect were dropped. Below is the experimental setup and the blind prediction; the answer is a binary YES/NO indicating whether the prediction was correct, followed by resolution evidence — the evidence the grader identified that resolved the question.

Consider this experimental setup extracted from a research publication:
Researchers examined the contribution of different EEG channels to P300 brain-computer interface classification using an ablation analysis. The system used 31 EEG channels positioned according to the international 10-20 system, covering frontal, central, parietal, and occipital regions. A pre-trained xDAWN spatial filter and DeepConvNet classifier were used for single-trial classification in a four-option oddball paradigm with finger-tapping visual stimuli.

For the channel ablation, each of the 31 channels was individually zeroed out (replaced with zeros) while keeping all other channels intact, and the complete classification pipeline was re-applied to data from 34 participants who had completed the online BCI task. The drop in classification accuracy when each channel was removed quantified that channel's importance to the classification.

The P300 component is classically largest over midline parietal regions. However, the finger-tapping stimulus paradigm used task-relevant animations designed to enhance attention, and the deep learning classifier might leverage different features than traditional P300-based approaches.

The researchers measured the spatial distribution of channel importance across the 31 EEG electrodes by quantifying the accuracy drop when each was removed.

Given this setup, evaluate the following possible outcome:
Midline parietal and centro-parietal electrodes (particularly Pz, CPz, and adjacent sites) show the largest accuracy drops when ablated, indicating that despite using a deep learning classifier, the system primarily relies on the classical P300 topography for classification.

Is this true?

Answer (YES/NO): NO